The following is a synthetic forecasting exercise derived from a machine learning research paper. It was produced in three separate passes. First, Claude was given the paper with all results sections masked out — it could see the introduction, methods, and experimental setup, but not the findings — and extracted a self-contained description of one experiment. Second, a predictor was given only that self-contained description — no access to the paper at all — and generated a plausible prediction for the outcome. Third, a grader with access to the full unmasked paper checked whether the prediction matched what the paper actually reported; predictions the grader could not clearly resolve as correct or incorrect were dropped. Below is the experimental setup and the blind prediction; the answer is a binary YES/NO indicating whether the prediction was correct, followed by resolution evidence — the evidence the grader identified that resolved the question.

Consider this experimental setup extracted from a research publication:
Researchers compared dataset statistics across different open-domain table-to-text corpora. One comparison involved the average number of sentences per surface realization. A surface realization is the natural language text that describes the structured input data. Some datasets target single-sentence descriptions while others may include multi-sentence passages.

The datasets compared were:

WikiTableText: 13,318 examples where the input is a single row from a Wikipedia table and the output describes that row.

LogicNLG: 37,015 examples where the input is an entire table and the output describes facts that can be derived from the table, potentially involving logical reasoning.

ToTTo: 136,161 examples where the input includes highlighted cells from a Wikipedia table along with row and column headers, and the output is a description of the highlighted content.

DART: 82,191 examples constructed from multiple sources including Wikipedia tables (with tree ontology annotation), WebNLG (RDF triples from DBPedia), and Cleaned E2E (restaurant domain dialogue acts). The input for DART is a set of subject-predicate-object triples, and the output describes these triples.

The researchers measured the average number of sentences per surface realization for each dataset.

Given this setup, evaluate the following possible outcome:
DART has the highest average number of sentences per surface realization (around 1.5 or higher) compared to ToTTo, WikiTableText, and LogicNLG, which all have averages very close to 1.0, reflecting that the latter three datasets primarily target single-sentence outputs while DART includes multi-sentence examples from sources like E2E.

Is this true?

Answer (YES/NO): YES